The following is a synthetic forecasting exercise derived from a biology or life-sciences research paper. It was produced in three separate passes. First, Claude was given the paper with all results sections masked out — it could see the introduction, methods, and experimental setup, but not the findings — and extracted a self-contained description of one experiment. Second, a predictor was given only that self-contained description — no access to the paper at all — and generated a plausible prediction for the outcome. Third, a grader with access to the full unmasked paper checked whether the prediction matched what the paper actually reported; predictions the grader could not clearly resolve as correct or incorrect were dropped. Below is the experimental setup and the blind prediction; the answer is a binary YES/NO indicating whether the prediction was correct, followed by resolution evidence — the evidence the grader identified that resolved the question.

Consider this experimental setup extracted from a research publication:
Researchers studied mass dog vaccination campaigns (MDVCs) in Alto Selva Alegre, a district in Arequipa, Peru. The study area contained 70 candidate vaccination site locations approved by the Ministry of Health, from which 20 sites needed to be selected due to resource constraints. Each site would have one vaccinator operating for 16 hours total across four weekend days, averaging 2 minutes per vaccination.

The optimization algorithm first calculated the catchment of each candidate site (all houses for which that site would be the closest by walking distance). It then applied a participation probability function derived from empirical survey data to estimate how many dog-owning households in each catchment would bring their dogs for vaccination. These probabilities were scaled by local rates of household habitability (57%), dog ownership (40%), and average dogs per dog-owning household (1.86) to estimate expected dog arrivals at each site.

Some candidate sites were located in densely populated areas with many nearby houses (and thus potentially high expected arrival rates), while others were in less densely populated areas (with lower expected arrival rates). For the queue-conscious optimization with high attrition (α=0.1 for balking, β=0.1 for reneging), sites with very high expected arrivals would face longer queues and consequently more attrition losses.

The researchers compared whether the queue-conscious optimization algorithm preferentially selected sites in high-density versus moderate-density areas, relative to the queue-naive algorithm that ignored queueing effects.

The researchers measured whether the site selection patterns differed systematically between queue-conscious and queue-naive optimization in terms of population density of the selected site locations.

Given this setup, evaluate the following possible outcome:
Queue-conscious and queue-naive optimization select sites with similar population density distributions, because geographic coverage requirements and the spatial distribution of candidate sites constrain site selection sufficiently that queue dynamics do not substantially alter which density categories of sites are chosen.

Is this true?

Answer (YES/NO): NO